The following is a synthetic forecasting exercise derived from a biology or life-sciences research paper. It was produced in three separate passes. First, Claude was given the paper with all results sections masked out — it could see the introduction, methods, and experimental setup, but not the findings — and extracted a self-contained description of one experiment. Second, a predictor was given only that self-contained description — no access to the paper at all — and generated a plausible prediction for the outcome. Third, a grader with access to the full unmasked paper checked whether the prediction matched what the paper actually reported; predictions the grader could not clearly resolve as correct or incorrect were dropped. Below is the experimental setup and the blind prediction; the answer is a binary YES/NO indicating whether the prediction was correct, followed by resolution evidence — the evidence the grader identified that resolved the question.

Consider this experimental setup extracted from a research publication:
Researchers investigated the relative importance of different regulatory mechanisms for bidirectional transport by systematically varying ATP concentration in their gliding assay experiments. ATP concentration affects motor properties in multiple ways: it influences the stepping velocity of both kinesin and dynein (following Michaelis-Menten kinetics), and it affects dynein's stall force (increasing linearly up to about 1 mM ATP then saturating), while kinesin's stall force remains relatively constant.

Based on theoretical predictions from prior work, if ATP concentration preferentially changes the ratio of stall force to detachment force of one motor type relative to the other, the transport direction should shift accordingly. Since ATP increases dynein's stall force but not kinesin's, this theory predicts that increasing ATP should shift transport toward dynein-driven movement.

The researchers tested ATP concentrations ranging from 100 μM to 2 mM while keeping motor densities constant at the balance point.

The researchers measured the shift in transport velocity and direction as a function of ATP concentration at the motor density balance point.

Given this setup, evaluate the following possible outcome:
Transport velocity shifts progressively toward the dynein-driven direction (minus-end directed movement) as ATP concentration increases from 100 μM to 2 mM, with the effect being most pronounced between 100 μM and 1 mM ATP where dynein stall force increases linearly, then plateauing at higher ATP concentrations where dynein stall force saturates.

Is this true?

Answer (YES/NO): NO